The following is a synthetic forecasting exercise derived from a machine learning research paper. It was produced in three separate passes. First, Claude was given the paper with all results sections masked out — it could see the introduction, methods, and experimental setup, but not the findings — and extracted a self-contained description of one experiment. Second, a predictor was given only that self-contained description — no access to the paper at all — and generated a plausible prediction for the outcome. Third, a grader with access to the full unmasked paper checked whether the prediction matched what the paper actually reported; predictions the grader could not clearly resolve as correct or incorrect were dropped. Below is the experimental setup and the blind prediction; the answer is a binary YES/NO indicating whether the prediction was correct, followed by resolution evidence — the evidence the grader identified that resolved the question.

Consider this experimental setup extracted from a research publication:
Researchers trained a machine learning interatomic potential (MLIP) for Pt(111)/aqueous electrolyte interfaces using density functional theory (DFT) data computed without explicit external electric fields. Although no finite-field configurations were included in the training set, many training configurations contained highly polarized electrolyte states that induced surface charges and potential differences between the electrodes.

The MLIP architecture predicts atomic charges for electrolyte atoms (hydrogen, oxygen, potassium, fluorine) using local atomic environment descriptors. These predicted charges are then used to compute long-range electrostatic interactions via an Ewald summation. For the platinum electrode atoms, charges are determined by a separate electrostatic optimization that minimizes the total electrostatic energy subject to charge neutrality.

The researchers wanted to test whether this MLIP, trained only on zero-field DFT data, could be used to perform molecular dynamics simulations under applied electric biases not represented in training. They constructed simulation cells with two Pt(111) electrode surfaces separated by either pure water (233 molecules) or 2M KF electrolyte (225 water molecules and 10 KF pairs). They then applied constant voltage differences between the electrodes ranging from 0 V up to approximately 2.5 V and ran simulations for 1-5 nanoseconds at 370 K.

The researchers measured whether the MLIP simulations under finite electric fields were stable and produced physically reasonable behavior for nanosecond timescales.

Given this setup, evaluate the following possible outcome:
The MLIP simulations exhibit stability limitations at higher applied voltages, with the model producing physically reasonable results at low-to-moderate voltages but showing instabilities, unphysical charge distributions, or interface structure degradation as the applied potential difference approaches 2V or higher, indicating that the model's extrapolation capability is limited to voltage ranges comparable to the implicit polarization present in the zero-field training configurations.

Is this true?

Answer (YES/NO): NO